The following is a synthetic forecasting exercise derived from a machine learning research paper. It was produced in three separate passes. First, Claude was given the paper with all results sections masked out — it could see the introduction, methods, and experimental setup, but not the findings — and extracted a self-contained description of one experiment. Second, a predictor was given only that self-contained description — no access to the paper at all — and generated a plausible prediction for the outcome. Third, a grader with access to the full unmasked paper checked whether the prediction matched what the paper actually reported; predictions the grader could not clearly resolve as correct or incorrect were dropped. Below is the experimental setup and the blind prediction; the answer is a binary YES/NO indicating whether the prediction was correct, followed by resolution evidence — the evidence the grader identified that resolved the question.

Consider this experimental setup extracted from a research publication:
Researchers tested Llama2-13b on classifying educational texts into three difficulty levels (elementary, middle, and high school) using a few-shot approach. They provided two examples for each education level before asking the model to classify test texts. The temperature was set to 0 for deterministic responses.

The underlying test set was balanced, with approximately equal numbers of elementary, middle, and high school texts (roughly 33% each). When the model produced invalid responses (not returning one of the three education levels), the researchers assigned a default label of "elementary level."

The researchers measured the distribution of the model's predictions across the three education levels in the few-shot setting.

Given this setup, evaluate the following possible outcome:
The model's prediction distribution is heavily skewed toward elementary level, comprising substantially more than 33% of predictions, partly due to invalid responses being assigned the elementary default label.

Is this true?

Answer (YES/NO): YES